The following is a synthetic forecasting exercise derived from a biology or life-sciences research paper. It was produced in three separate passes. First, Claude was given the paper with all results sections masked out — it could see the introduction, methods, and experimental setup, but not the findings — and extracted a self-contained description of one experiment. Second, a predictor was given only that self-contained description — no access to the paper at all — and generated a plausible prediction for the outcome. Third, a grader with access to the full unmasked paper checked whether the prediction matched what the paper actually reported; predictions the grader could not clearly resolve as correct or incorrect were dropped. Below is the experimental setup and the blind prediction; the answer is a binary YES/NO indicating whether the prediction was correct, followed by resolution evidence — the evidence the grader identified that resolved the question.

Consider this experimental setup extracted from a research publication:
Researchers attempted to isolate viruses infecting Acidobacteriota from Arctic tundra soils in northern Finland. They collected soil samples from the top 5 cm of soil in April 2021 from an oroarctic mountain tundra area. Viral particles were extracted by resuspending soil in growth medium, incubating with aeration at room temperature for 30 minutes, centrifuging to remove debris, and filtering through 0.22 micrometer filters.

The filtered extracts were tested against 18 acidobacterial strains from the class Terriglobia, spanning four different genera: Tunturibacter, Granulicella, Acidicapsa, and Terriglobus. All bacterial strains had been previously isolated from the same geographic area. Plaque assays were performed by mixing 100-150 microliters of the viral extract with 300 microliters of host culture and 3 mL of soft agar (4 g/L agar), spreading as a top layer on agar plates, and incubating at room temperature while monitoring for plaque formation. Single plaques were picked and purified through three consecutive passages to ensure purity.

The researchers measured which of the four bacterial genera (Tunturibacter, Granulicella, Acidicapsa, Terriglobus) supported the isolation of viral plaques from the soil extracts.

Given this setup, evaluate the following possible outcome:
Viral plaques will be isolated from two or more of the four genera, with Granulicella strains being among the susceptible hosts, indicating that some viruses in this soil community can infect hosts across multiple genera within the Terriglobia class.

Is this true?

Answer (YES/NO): NO